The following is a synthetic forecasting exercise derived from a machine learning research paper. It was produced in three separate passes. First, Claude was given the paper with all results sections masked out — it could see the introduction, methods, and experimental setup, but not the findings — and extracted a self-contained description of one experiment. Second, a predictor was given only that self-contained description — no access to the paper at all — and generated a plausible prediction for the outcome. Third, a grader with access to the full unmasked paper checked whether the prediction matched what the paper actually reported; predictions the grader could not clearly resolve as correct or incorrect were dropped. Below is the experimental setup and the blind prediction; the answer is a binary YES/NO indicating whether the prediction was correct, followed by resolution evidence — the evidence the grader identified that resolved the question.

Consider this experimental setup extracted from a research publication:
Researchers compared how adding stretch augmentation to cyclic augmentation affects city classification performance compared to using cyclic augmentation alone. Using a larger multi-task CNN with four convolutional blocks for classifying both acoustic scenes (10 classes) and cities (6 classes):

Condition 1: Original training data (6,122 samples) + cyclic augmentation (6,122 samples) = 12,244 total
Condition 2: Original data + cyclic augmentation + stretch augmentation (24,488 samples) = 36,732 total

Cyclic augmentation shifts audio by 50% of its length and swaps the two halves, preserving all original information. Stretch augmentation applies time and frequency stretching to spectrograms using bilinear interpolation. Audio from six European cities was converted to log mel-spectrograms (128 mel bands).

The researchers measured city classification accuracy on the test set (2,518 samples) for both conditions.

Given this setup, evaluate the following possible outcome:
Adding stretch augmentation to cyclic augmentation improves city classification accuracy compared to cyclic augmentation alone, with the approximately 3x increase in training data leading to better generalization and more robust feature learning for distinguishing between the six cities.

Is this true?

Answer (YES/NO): NO